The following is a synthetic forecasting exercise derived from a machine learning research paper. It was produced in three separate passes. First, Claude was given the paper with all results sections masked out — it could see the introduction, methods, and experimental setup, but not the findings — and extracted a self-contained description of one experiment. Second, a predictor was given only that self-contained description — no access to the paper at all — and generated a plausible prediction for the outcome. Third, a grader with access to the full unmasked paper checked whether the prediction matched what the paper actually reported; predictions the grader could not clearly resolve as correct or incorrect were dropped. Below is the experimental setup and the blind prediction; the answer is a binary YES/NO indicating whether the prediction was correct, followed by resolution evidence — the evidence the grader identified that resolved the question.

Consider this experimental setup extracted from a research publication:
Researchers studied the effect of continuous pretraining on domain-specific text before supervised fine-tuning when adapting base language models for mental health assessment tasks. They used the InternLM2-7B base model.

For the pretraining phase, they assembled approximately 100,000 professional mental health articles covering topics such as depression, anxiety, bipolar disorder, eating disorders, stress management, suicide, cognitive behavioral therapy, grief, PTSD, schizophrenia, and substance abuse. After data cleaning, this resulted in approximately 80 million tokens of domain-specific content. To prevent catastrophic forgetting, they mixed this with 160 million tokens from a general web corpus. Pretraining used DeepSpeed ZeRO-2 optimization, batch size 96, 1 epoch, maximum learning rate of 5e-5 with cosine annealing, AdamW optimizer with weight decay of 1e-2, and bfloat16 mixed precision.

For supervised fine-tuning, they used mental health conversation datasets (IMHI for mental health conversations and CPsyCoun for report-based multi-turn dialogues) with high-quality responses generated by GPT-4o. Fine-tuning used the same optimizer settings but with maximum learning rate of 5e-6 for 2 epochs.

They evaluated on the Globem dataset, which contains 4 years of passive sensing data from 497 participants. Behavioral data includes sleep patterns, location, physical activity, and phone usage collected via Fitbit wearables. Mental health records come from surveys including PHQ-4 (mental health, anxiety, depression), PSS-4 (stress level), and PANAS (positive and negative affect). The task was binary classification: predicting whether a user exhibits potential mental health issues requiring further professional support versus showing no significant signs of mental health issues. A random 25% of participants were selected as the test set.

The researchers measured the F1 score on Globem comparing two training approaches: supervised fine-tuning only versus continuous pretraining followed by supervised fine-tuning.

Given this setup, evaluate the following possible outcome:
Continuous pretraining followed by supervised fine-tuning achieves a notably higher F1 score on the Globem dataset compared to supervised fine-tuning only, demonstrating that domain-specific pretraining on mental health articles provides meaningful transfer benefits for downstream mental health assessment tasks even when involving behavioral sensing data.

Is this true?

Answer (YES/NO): YES